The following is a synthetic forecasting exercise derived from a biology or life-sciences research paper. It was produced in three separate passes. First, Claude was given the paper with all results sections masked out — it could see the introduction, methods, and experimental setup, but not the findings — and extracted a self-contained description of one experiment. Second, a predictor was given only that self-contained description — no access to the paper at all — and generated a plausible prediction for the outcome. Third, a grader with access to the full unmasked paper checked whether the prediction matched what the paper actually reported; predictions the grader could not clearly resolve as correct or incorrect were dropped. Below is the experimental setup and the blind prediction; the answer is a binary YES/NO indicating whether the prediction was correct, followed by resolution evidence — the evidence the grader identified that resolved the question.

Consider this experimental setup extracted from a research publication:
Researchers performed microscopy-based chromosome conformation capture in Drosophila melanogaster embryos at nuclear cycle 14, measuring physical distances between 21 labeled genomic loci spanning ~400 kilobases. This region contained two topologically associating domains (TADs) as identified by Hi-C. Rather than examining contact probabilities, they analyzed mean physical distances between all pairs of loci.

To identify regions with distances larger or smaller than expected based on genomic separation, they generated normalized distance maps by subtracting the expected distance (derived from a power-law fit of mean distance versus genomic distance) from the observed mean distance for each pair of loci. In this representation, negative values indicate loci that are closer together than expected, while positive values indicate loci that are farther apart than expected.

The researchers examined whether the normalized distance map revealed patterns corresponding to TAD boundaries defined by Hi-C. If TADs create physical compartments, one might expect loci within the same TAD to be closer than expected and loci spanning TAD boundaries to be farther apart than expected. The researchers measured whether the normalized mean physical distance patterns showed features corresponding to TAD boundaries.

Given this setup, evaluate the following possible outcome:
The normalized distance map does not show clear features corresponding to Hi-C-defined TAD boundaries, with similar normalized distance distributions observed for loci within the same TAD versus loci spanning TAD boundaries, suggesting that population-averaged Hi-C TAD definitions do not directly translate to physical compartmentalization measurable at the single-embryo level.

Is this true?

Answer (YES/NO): NO